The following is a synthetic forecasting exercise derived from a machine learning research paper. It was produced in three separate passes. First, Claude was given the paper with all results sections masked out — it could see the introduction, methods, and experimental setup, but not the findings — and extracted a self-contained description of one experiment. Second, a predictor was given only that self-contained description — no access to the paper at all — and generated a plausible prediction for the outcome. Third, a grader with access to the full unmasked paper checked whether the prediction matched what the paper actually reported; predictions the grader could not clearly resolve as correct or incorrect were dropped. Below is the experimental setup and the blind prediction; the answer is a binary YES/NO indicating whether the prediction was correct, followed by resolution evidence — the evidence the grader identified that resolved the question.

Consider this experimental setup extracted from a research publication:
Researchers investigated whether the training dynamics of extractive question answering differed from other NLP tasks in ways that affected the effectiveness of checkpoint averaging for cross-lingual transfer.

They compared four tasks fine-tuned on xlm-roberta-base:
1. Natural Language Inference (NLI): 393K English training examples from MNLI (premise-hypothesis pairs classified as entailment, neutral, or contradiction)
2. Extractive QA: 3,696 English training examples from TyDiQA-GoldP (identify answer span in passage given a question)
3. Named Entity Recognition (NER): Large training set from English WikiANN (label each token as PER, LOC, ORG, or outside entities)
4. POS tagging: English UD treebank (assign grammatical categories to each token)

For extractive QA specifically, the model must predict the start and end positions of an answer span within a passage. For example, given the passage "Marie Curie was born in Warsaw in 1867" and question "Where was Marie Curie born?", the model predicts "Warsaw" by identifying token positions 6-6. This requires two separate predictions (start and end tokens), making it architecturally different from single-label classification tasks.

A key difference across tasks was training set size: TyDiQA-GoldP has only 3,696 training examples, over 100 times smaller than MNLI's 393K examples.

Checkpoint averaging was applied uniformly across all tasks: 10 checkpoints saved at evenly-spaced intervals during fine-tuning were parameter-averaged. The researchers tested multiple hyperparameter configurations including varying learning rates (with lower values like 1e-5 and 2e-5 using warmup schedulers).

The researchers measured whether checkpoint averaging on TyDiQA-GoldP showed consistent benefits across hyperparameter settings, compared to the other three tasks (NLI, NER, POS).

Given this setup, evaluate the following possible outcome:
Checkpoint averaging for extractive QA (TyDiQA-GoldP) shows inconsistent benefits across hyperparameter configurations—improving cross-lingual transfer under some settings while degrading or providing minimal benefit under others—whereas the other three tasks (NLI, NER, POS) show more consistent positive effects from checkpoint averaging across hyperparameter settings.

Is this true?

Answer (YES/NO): YES